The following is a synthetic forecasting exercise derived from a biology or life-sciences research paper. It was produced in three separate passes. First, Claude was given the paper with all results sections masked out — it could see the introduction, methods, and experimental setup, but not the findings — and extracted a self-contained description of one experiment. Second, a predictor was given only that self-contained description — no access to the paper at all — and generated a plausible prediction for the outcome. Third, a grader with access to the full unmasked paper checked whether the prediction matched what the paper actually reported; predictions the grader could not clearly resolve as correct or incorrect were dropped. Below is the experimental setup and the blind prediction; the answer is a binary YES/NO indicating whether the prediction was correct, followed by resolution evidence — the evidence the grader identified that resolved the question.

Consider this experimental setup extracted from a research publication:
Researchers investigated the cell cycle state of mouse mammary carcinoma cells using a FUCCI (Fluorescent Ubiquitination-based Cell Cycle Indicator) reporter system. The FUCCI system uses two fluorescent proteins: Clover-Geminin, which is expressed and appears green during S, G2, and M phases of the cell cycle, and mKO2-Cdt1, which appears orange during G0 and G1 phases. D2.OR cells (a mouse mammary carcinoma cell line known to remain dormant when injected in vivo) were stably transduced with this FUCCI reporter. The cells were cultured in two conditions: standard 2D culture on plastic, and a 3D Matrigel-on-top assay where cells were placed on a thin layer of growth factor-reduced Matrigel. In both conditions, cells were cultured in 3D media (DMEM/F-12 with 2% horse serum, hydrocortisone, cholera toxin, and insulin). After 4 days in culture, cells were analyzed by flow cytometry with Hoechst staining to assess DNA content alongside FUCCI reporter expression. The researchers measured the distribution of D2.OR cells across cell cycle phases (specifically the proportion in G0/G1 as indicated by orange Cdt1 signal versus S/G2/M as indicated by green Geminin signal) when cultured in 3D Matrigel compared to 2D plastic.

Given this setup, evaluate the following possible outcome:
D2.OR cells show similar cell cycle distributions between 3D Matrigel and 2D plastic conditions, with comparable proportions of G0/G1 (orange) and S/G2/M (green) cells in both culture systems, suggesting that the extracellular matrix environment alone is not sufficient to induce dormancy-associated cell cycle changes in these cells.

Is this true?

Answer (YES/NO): NO